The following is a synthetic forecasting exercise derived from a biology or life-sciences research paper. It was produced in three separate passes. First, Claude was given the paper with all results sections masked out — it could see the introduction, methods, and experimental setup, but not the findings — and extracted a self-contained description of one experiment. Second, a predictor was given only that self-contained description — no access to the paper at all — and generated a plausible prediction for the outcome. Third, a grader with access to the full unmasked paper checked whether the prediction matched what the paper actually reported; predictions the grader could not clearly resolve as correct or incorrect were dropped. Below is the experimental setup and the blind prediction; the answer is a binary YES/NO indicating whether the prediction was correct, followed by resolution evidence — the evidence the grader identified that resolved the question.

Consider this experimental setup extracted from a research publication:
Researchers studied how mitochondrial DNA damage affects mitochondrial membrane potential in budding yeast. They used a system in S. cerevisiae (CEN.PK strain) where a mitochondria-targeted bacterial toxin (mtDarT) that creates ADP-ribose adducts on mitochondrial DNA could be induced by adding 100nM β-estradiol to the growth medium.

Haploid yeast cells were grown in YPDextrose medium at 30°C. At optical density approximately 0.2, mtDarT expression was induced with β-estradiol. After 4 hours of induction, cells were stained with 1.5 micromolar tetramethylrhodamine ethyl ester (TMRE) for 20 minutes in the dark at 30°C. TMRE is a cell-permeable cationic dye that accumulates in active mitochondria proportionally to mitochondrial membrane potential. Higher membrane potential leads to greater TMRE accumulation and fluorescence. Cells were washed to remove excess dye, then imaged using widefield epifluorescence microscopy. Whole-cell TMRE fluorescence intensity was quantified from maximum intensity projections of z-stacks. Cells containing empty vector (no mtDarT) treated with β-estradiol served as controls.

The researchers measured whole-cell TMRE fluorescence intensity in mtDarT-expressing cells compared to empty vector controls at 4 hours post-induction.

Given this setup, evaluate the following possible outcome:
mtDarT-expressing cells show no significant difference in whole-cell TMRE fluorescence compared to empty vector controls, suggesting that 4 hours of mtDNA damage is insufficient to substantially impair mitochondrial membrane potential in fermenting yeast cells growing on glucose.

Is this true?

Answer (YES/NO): NO